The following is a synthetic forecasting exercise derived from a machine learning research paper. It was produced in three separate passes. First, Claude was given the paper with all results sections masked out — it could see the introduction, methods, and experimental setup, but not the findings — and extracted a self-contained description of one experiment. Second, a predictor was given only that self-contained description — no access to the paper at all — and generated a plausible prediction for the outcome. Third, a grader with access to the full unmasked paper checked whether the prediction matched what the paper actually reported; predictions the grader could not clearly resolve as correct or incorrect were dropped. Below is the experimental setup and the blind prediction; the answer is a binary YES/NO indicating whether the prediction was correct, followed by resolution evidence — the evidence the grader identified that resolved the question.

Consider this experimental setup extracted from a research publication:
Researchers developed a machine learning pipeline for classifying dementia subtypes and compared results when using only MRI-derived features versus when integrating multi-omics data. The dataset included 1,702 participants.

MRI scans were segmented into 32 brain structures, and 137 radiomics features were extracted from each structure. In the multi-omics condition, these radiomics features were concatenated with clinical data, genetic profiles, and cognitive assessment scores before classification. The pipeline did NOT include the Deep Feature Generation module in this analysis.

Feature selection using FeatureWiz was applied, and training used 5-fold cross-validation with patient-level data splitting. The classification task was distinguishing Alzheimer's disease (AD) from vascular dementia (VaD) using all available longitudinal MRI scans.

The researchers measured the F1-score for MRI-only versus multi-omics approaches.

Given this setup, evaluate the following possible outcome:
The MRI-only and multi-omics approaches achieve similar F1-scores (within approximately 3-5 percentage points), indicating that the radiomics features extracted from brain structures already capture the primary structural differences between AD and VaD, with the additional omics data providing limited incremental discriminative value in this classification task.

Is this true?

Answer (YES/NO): NO